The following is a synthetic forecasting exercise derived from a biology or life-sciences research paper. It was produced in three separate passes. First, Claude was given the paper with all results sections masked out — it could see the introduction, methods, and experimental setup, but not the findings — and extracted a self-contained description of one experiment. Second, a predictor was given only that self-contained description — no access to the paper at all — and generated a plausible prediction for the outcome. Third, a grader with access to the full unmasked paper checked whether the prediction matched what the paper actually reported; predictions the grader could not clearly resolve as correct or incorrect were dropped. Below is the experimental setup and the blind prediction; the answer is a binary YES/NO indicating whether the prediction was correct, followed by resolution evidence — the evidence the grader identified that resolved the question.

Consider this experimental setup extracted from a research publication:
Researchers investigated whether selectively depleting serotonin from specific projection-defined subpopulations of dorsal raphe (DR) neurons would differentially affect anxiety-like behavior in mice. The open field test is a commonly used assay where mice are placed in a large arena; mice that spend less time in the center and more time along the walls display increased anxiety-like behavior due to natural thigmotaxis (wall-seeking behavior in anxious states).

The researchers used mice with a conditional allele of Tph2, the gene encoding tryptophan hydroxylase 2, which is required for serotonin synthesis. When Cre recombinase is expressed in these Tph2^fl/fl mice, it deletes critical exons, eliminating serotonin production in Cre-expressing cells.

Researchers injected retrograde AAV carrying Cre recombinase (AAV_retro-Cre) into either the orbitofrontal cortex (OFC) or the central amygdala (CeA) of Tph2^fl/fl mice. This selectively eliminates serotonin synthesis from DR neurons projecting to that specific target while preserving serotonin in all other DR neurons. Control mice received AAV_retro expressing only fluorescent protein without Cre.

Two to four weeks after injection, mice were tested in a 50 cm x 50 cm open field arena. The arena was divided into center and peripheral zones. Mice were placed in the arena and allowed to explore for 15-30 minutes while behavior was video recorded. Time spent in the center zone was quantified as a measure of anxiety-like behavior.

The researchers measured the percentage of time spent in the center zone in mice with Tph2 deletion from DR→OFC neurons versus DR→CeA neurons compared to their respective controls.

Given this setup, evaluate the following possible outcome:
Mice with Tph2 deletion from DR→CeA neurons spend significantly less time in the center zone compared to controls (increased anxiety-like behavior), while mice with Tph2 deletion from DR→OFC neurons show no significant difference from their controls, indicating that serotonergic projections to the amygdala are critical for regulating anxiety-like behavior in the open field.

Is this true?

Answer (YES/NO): NO